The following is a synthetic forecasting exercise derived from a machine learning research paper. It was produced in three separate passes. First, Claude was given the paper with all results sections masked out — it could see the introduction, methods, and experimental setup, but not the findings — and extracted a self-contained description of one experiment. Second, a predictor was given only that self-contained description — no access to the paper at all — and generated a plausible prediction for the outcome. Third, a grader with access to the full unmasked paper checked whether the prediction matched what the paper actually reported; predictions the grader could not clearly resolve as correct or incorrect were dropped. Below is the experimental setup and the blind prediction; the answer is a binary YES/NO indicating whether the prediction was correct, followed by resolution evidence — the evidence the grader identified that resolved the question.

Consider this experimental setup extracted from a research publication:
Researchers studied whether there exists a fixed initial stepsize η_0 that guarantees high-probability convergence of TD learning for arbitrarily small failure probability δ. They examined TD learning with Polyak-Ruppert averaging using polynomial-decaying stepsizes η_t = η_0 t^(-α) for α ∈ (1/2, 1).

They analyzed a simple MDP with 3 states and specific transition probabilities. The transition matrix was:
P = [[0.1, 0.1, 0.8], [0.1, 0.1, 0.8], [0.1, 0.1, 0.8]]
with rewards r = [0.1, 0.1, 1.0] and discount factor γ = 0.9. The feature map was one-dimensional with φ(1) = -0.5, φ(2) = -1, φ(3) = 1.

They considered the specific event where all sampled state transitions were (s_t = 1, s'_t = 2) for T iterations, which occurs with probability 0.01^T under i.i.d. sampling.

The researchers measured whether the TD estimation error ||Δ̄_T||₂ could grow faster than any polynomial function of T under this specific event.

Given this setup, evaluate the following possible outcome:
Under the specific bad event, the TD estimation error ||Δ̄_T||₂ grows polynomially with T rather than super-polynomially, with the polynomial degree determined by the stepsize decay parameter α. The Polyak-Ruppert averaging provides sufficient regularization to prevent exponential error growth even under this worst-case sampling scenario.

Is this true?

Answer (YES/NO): NO